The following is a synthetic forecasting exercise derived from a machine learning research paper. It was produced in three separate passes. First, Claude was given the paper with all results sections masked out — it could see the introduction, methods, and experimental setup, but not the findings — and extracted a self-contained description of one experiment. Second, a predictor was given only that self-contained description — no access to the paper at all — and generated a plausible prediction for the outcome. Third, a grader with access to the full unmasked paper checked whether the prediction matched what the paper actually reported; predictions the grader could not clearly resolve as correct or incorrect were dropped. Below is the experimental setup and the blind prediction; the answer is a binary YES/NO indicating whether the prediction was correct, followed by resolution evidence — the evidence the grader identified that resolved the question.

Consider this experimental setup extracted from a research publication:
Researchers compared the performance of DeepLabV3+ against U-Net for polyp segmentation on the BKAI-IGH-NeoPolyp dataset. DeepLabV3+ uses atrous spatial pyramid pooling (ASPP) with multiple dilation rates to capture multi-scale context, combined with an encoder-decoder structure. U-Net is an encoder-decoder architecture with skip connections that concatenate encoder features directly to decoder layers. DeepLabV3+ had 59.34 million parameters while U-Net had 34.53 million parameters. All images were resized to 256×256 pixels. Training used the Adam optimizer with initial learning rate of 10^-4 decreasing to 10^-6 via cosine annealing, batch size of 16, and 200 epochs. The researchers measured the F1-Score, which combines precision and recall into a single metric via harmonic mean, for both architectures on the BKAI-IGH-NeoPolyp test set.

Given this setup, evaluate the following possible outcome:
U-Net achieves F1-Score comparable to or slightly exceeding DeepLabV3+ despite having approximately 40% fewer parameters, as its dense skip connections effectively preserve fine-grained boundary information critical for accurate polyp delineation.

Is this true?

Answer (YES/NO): YES